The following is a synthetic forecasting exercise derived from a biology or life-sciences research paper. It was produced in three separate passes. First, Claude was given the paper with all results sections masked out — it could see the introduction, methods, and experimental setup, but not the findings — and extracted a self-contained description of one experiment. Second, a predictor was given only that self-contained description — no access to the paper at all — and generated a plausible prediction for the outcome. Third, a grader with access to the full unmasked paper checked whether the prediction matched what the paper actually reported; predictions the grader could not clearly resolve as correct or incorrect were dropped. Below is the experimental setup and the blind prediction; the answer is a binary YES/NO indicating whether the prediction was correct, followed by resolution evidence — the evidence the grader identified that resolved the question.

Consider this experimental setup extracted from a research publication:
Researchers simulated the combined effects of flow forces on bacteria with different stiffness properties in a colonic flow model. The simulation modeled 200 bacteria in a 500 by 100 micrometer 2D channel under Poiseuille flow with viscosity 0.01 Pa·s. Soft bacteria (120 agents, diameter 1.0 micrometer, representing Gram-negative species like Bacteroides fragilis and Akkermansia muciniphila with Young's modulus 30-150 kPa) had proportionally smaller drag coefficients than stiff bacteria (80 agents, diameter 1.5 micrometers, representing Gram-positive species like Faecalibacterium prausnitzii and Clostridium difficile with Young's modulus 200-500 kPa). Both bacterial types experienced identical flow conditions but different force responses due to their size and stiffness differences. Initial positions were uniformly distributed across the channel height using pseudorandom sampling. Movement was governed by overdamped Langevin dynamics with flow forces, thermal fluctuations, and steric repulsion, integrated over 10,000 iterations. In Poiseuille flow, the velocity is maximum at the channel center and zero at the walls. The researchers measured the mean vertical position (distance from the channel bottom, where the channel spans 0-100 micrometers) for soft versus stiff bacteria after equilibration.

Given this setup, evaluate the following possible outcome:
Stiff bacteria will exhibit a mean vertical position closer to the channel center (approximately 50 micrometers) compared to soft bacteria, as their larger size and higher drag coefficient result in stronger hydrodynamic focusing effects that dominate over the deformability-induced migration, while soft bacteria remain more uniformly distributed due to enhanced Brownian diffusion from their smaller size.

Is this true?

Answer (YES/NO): NO